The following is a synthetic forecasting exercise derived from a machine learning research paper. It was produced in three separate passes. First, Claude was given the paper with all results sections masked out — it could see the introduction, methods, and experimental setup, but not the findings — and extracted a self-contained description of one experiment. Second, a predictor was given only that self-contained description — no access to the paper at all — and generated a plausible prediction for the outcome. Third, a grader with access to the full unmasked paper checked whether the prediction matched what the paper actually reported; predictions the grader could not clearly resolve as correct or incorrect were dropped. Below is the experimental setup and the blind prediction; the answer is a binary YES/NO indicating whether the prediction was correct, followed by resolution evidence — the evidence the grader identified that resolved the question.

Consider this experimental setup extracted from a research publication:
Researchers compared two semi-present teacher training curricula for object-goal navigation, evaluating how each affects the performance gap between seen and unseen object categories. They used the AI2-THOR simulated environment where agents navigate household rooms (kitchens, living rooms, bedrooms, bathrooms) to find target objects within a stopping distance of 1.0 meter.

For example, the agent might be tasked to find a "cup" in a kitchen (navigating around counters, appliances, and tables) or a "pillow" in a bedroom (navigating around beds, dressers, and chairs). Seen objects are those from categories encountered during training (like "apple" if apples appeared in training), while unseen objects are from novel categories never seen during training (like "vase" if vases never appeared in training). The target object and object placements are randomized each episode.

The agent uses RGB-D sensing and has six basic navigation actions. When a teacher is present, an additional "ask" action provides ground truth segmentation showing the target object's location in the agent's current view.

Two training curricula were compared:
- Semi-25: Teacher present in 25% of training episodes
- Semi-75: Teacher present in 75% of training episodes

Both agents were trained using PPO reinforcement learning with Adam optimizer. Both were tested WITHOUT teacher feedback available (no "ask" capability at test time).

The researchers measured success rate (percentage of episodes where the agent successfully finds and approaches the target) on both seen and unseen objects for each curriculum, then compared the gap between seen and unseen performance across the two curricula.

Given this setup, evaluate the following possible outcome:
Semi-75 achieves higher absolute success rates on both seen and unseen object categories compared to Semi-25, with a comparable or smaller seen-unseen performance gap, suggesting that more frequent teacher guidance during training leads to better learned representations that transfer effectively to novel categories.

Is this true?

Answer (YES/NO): NO